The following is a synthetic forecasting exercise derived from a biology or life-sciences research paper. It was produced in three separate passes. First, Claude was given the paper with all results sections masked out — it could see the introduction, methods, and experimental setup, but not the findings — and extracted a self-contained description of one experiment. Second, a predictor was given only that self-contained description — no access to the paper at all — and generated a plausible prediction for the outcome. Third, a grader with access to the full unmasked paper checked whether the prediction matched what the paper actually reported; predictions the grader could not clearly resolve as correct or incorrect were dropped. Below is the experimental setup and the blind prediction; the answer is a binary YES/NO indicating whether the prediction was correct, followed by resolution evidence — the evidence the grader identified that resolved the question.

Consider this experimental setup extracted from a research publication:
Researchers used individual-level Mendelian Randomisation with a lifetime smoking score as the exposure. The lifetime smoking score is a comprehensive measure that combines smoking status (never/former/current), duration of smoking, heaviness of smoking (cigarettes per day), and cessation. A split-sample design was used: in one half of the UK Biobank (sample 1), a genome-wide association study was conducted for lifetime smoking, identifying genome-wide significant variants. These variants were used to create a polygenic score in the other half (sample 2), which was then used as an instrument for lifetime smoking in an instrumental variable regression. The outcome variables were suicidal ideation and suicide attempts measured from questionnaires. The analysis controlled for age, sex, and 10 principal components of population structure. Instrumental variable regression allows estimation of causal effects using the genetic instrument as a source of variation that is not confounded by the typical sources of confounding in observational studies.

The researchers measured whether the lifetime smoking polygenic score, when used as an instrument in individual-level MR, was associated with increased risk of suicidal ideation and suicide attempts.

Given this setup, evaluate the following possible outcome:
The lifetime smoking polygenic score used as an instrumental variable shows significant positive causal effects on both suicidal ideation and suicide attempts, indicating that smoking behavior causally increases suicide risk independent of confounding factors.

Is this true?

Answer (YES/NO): NO